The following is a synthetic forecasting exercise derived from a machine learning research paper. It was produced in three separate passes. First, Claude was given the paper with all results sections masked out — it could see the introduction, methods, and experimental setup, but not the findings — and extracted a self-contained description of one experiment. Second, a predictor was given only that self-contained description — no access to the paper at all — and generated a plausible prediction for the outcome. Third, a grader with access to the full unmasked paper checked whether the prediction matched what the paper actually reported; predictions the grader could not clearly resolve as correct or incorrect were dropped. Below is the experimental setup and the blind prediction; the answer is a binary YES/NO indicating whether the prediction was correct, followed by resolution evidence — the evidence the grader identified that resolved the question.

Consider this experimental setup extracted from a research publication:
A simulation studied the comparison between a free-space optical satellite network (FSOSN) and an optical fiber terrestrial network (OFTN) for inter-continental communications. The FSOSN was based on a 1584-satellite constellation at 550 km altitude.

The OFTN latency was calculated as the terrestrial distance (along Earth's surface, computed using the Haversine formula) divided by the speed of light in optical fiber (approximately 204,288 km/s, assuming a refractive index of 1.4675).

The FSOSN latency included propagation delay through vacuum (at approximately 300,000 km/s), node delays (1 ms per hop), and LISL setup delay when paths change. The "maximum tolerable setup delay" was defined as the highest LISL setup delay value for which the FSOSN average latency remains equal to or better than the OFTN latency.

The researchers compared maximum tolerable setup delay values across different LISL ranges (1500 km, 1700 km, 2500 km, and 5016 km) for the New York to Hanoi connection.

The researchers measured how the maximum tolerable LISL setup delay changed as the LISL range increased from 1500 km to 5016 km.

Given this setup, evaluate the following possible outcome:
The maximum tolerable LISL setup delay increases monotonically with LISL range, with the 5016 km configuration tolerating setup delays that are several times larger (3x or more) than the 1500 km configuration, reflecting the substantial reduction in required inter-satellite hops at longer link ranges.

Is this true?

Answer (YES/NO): NO